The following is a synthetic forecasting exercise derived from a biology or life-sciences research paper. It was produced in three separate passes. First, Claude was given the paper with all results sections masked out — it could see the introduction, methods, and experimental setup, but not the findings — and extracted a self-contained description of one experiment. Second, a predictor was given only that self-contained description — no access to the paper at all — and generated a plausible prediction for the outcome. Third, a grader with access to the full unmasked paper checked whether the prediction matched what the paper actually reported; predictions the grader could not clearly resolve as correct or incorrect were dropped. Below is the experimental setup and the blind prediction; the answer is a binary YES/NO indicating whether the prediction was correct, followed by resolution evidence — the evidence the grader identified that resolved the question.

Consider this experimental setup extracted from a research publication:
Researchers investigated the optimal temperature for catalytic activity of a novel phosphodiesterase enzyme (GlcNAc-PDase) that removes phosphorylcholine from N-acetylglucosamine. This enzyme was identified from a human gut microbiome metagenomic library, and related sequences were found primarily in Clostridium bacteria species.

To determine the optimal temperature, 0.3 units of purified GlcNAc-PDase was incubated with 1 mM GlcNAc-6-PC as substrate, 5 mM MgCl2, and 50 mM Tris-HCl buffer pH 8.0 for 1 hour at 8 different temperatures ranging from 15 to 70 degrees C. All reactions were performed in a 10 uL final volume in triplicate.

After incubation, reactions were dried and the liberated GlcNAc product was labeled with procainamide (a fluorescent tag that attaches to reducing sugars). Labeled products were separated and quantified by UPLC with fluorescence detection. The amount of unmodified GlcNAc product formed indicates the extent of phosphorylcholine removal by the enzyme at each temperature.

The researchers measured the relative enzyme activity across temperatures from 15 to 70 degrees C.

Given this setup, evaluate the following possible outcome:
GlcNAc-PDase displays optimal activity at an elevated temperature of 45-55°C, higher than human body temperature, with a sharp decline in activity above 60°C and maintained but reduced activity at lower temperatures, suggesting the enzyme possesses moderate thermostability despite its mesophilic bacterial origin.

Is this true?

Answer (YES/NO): NO